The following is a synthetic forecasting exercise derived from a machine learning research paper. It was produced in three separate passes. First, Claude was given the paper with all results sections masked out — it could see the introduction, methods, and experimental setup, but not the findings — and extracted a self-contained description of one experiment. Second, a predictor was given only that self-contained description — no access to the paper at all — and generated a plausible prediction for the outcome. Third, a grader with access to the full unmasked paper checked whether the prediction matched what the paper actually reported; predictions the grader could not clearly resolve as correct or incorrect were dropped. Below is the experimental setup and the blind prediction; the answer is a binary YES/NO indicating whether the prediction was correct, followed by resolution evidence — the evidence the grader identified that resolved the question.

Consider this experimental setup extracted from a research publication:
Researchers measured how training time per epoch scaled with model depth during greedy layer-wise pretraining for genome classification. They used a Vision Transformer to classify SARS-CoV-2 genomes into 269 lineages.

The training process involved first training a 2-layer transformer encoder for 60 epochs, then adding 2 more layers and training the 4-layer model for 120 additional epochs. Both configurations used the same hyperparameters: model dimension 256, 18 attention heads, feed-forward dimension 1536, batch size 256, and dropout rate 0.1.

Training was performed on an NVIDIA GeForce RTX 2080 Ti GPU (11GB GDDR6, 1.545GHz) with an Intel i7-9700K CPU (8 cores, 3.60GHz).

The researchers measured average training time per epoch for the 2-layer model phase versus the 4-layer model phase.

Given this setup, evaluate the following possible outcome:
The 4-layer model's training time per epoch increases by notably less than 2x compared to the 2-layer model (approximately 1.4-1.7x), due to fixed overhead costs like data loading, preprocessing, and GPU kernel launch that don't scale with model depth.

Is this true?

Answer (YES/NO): NO